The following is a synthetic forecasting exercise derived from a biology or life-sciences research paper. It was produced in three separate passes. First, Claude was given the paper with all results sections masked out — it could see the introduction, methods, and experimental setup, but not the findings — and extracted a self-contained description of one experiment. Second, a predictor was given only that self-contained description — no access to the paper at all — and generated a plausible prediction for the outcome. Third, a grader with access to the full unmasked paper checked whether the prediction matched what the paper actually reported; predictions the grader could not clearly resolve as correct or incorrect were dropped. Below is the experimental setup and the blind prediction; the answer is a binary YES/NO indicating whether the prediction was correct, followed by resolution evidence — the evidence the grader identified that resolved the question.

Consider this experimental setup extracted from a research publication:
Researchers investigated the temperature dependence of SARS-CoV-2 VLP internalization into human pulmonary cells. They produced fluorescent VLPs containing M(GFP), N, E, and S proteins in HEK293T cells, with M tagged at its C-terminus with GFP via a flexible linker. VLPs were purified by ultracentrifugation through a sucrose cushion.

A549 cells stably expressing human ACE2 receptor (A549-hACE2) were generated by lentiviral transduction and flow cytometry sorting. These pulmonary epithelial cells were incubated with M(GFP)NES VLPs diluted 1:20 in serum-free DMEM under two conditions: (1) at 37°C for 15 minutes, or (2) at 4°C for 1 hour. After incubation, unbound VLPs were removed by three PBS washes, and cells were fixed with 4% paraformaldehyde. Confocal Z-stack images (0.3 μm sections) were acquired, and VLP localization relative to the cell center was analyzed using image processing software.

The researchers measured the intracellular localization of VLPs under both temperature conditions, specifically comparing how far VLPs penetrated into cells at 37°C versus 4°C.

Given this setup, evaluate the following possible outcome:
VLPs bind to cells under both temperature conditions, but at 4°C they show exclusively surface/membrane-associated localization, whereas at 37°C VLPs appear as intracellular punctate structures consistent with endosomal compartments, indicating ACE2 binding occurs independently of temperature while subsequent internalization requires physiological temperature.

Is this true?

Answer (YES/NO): NO